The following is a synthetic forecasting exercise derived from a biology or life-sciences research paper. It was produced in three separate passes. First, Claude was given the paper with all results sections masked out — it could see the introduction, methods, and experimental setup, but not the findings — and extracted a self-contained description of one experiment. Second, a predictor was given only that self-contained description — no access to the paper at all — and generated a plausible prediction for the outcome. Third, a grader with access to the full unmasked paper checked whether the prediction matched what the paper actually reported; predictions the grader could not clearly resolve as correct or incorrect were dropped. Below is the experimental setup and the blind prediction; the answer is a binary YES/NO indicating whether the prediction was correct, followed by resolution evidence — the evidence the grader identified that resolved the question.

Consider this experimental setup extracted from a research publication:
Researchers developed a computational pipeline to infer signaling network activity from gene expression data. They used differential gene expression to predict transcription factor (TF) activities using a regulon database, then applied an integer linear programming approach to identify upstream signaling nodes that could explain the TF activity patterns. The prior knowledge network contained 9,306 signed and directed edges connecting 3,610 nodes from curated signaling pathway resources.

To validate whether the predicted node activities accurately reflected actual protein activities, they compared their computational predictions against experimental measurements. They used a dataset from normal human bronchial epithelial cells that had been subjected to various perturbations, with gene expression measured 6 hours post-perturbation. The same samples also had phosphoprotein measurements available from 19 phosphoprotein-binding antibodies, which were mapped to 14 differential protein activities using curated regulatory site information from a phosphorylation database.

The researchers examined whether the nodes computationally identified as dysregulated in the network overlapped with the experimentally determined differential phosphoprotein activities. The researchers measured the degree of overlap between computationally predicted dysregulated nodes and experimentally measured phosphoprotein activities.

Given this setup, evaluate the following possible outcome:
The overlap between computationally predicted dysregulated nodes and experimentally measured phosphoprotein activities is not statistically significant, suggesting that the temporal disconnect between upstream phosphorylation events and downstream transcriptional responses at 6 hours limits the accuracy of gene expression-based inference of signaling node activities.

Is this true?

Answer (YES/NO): NO